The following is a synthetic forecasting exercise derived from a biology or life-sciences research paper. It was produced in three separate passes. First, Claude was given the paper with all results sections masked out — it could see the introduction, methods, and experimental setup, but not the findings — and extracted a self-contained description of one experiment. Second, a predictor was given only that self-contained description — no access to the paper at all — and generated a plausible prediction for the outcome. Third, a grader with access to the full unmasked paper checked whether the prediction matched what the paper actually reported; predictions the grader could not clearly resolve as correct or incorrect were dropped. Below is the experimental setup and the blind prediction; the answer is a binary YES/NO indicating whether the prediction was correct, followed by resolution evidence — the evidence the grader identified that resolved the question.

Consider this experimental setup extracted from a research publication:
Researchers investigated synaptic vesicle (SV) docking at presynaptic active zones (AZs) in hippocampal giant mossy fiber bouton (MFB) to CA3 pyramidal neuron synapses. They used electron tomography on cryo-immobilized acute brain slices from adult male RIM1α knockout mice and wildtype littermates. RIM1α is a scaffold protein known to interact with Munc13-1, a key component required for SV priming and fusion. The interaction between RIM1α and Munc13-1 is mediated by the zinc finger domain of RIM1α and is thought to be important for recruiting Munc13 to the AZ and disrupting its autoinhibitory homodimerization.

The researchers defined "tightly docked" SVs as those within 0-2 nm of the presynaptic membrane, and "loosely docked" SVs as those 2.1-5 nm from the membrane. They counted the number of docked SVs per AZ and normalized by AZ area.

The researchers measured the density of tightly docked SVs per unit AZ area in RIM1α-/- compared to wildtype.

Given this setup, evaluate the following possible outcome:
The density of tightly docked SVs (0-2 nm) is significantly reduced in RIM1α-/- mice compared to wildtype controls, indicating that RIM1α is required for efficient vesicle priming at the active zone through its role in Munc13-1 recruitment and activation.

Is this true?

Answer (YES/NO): YES